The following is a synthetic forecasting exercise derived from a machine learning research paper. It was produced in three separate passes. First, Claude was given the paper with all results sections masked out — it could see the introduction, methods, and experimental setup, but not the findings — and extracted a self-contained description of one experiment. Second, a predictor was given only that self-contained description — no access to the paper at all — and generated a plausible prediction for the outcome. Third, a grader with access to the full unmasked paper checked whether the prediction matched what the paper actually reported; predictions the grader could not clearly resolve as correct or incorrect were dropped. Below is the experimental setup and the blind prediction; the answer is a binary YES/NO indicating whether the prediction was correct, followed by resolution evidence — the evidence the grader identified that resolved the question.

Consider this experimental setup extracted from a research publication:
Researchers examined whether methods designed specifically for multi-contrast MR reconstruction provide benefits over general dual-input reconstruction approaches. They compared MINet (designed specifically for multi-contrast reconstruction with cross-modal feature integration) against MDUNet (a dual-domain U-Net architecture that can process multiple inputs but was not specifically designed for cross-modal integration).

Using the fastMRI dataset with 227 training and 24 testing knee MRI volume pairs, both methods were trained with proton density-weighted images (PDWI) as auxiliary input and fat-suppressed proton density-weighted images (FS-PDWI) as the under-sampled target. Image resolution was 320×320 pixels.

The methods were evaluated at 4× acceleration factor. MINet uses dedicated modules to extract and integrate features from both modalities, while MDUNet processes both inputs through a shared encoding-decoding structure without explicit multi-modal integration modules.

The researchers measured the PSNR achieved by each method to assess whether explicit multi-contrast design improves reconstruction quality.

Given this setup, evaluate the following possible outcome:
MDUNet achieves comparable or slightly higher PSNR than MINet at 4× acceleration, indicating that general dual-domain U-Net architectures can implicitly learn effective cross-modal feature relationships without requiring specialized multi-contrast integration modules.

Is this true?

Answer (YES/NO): NO